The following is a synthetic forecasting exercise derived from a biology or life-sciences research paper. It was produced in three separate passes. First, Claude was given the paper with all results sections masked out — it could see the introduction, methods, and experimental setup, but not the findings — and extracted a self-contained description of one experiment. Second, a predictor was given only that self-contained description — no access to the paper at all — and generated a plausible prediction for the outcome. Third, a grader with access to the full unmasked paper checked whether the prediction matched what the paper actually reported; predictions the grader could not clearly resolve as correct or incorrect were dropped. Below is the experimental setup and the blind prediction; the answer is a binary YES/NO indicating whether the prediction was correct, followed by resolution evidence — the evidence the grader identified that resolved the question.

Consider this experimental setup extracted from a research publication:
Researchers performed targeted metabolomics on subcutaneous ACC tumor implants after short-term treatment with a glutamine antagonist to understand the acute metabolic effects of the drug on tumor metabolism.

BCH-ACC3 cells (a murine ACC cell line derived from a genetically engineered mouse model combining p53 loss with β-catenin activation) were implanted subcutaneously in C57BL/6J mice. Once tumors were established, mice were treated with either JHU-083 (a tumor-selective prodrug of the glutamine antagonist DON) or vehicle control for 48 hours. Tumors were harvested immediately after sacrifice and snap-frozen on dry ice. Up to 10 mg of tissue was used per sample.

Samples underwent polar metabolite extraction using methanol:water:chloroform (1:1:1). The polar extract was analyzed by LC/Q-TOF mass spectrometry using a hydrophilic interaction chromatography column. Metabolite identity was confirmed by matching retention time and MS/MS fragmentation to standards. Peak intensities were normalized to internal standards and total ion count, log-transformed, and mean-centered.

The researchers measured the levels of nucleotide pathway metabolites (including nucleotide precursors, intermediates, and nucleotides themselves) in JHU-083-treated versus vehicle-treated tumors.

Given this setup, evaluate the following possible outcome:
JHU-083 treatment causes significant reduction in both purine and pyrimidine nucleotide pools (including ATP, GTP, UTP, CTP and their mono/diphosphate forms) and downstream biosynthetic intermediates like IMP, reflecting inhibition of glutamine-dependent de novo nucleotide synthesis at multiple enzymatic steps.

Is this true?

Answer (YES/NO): NO